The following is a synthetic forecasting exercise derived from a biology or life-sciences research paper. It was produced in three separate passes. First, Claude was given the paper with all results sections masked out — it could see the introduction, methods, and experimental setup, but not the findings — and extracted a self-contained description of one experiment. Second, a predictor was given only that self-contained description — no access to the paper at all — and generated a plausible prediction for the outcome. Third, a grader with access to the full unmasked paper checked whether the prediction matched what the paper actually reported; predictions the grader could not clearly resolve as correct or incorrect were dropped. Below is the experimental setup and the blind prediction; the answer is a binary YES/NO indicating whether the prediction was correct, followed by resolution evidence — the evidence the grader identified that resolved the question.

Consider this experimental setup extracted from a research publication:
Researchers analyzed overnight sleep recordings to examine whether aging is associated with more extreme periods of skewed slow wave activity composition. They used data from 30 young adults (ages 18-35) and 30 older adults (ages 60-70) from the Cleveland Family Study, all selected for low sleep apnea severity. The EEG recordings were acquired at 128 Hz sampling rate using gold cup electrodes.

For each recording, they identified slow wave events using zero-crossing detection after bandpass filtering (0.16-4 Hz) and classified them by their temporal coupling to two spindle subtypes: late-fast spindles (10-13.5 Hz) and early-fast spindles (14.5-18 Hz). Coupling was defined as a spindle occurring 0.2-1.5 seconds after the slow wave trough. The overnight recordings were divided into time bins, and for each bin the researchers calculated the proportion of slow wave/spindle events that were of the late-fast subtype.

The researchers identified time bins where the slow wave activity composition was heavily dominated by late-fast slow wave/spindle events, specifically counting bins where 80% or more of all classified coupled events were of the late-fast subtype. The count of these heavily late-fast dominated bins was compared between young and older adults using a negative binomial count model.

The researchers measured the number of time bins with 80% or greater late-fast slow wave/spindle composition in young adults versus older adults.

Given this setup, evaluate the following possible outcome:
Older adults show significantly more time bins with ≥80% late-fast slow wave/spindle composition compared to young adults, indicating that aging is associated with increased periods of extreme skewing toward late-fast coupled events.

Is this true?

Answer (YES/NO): YES